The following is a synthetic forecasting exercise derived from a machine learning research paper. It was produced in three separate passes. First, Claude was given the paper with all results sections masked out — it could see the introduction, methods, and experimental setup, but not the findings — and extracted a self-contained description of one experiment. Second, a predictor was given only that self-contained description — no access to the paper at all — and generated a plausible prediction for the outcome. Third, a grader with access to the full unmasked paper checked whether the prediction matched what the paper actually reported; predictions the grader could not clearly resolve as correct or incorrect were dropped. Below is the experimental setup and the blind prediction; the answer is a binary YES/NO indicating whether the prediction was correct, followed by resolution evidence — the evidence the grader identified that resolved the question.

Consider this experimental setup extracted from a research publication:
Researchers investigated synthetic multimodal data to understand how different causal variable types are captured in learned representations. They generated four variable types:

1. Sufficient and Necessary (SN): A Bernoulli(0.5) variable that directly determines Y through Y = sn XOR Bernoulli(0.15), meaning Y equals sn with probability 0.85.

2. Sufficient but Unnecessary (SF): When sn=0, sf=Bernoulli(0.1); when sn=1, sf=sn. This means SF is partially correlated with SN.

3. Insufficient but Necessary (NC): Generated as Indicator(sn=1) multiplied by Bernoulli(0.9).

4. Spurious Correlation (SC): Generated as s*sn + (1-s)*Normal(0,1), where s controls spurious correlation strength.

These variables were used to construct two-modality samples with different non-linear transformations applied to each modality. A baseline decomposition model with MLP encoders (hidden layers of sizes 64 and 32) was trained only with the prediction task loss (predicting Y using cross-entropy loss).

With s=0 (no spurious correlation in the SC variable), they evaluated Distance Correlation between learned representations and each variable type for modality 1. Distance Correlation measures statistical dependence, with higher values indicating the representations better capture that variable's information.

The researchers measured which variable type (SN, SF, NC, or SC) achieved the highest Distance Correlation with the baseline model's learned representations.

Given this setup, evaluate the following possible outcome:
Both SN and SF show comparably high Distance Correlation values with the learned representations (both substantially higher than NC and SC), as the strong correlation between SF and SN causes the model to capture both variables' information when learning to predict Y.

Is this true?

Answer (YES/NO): NO